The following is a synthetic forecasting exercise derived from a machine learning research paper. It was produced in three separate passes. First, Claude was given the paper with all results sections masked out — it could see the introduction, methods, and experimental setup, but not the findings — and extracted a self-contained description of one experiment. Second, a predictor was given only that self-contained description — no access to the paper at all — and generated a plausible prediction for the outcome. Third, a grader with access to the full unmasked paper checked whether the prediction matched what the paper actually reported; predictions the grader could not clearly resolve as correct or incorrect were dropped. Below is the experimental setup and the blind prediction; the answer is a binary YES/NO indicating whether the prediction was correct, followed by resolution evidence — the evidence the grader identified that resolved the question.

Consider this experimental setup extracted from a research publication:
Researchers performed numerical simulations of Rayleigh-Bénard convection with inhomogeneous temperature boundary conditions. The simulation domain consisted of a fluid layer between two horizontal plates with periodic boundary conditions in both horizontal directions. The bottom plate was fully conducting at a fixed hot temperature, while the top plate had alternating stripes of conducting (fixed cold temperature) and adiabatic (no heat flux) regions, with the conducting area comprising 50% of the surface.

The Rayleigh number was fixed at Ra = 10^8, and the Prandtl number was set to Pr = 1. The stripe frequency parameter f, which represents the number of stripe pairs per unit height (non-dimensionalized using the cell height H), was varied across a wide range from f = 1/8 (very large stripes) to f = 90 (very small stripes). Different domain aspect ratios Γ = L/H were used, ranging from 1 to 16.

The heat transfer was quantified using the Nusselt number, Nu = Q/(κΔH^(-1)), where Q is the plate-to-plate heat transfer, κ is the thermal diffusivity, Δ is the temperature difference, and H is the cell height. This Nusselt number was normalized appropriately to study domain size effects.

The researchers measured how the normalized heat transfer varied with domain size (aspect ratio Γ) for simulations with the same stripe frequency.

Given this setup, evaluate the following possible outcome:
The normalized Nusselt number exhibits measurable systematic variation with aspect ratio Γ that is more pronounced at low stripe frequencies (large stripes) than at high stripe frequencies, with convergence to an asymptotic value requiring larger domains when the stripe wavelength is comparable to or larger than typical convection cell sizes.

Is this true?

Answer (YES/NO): NO